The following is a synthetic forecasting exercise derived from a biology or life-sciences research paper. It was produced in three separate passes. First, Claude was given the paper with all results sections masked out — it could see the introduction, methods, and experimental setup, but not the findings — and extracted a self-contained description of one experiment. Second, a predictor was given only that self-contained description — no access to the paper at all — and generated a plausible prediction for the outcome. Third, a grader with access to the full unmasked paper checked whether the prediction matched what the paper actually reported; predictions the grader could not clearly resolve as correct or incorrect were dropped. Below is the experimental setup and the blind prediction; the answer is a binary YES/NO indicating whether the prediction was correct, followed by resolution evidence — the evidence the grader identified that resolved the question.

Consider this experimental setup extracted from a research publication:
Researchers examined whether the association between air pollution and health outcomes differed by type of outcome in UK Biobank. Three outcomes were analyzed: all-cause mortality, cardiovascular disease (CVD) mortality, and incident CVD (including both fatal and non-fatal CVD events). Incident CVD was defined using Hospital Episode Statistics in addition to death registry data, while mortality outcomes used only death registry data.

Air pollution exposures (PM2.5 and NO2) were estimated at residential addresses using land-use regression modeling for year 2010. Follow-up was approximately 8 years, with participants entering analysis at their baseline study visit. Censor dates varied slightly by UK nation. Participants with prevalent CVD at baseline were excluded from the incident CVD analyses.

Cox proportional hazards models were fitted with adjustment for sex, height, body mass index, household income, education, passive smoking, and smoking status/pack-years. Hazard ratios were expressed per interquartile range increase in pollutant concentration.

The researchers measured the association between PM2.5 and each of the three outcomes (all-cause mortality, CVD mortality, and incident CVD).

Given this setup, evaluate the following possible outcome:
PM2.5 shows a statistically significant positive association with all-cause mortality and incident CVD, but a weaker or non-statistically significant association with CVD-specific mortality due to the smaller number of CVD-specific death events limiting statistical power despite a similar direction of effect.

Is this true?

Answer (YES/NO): YES